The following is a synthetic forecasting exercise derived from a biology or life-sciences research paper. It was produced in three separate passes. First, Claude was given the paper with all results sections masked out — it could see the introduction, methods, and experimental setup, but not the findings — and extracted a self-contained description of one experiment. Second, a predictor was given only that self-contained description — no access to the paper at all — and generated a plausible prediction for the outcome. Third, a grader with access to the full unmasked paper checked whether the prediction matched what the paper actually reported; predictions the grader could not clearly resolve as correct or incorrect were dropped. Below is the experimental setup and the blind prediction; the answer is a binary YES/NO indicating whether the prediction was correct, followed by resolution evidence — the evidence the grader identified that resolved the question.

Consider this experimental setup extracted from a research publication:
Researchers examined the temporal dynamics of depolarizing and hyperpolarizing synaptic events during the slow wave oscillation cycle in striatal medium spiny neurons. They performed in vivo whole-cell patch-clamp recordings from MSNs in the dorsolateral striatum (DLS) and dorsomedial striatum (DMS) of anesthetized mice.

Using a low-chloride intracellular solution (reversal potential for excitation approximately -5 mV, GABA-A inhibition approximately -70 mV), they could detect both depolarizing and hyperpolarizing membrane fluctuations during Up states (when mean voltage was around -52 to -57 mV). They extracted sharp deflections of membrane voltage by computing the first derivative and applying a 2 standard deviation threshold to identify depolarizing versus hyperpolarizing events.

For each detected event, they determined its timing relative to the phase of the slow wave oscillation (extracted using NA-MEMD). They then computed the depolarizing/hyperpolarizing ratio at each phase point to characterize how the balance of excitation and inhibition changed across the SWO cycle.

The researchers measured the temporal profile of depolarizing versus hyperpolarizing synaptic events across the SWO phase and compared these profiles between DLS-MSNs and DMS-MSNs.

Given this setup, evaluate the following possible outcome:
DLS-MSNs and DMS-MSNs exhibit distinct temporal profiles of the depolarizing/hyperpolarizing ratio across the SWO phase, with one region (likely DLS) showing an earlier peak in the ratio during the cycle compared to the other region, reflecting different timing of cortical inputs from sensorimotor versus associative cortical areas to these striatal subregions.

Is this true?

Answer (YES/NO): NO